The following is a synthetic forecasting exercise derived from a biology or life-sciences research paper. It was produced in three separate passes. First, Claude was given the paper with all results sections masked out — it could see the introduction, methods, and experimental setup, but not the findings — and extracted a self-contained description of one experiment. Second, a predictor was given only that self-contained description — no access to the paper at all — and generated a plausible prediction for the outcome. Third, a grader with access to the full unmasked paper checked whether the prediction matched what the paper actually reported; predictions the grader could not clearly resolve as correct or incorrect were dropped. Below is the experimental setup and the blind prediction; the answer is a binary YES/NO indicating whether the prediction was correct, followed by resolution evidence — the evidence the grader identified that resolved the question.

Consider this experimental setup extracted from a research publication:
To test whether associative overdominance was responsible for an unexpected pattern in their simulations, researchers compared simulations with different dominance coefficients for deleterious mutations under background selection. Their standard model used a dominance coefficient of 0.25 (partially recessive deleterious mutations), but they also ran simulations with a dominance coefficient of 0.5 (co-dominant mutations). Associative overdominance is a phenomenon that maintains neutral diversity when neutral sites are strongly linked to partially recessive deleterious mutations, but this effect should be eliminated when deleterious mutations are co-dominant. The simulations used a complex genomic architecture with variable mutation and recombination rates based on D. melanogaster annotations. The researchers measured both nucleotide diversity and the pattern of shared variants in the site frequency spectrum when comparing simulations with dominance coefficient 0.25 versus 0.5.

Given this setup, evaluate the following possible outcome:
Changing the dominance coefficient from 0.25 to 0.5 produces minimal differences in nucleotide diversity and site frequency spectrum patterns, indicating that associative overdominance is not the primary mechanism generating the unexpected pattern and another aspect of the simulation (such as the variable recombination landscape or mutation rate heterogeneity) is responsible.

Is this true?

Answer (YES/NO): NO